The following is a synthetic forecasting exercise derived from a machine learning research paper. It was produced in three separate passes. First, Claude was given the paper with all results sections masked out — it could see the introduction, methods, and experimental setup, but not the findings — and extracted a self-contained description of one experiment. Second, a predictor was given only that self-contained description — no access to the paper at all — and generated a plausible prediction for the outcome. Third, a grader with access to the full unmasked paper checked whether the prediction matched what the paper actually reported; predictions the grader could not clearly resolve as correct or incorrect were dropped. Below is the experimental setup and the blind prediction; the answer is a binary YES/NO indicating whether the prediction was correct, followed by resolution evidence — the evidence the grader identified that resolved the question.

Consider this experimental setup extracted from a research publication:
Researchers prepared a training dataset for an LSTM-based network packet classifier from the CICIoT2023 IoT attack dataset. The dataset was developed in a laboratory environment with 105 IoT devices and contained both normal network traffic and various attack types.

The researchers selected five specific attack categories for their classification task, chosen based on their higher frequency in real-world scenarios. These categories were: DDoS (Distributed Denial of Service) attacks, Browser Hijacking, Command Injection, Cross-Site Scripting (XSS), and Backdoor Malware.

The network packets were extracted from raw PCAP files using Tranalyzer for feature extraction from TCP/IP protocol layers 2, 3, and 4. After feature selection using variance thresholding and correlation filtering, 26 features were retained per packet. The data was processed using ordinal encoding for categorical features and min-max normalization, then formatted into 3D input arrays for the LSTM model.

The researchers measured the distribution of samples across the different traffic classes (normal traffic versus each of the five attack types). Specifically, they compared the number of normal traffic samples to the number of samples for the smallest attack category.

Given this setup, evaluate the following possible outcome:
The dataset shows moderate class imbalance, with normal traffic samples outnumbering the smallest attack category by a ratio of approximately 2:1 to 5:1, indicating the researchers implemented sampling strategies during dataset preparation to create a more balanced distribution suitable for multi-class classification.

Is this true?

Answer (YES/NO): NO